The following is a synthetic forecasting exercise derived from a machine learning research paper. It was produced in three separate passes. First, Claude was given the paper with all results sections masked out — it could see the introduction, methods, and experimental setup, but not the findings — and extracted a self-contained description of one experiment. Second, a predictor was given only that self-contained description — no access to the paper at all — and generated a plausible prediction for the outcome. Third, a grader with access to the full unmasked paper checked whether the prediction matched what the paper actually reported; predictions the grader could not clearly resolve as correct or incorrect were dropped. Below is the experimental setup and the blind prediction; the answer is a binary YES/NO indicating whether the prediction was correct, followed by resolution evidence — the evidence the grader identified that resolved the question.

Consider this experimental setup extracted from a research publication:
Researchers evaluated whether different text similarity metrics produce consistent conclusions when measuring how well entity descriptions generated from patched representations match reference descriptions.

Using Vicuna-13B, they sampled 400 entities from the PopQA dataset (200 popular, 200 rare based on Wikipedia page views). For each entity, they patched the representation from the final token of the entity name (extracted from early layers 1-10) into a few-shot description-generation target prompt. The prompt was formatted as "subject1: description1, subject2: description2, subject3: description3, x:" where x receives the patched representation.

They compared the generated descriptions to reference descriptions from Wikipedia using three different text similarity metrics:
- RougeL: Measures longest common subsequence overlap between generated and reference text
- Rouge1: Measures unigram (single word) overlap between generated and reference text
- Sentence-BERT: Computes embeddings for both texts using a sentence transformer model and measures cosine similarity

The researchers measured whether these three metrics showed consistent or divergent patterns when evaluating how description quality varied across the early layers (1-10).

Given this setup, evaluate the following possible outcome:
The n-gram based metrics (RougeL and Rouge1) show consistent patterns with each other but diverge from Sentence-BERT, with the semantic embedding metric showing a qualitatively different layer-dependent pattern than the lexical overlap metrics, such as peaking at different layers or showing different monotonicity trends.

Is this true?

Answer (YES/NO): NO